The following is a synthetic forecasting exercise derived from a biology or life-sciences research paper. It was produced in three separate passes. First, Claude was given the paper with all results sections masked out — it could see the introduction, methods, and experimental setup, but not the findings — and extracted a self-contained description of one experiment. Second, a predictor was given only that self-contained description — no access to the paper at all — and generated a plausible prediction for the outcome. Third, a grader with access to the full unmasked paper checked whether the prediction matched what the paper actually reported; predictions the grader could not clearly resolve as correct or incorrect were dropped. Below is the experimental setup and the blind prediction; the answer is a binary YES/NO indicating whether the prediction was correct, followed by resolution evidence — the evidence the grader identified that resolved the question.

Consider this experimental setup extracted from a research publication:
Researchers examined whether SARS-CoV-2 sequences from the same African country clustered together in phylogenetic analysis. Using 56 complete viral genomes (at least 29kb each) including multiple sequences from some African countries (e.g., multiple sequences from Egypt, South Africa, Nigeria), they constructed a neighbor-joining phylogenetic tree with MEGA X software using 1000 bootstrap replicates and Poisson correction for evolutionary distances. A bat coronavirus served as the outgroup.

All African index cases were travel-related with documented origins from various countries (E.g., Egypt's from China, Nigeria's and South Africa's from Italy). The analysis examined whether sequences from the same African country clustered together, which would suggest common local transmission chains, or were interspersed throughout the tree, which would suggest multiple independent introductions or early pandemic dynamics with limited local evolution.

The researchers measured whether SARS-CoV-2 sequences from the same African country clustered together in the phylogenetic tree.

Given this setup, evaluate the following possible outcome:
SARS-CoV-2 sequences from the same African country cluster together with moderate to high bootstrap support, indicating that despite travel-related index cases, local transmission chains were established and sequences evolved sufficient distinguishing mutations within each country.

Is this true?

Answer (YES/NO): NO